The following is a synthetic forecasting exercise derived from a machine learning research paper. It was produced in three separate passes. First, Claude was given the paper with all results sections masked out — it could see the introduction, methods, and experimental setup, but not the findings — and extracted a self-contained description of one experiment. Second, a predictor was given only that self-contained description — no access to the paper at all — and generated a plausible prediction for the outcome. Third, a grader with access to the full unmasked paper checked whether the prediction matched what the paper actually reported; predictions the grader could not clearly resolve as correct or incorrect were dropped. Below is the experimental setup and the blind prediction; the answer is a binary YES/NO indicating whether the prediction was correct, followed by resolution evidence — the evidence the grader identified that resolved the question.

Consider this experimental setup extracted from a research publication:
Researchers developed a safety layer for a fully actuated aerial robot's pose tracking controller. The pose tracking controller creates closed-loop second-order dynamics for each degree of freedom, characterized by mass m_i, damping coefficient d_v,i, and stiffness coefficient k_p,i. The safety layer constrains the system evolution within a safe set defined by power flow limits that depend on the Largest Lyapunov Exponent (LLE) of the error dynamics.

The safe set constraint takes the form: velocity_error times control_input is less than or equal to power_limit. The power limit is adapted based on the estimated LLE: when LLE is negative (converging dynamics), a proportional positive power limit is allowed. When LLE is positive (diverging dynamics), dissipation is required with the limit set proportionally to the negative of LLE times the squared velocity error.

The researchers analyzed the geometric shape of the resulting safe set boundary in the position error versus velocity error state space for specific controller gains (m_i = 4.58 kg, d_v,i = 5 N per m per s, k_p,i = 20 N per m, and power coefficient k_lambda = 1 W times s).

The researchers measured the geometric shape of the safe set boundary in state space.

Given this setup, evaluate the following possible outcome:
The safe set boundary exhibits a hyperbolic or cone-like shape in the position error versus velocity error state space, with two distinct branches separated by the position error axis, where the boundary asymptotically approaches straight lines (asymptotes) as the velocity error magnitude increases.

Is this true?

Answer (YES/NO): YES